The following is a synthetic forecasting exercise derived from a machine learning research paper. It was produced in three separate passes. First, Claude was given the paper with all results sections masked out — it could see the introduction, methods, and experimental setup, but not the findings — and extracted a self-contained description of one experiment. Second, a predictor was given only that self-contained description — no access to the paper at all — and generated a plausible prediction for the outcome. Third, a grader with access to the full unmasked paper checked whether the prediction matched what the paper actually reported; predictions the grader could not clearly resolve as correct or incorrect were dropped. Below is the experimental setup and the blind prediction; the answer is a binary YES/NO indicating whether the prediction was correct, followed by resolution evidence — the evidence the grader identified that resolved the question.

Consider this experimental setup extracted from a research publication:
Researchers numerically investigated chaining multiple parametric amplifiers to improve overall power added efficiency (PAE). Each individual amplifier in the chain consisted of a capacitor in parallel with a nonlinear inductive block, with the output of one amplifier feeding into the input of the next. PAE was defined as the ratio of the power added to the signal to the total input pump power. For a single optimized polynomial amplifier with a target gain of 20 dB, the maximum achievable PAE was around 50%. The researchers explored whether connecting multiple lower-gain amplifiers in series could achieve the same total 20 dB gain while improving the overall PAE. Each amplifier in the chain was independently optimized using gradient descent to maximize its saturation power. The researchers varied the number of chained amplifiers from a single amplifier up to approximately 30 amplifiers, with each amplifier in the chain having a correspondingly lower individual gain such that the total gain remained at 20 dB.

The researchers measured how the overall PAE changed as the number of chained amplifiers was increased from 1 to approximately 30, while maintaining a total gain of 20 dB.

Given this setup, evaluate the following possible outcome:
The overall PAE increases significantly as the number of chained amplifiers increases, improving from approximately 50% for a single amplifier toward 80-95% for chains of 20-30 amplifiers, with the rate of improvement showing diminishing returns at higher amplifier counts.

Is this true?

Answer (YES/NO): YES